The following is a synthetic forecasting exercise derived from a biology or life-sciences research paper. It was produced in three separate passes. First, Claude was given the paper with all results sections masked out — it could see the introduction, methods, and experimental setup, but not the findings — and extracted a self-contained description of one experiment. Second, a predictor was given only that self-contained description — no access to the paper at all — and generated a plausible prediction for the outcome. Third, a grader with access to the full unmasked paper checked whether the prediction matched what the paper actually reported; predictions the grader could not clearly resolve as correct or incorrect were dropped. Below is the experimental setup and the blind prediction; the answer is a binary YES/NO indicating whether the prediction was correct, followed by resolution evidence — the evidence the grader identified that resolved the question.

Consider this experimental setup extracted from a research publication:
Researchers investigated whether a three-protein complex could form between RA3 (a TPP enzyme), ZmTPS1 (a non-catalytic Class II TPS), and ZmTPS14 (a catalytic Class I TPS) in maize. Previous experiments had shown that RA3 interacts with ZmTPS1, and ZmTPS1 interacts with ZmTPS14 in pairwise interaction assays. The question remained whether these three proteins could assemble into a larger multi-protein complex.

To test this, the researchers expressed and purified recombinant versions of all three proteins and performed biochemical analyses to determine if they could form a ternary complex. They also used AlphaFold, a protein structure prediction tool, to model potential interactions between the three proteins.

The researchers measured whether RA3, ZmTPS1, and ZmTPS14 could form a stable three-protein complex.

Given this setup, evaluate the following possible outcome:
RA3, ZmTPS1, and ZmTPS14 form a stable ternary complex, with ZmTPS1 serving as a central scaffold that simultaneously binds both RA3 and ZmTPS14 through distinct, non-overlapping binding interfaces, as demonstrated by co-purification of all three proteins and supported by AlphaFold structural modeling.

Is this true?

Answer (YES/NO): NO